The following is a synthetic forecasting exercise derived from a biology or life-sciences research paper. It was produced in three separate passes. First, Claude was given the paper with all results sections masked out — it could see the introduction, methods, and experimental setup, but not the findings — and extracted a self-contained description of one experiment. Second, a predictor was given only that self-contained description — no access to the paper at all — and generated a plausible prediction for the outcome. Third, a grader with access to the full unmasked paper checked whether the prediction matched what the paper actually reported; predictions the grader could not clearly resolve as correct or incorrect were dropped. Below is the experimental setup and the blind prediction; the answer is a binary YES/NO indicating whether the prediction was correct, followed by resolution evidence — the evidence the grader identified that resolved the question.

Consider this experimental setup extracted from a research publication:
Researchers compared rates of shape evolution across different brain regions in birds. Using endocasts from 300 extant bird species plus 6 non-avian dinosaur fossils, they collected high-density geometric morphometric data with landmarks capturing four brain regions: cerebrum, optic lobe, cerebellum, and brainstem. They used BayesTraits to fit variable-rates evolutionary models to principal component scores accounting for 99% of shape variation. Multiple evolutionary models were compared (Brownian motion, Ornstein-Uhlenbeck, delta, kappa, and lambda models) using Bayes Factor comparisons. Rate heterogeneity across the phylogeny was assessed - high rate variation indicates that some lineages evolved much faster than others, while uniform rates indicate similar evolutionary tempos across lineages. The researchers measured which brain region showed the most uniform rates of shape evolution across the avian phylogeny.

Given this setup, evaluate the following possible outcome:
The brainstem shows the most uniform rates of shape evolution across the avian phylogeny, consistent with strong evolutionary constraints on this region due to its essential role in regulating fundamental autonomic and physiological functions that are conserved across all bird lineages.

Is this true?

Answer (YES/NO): NO